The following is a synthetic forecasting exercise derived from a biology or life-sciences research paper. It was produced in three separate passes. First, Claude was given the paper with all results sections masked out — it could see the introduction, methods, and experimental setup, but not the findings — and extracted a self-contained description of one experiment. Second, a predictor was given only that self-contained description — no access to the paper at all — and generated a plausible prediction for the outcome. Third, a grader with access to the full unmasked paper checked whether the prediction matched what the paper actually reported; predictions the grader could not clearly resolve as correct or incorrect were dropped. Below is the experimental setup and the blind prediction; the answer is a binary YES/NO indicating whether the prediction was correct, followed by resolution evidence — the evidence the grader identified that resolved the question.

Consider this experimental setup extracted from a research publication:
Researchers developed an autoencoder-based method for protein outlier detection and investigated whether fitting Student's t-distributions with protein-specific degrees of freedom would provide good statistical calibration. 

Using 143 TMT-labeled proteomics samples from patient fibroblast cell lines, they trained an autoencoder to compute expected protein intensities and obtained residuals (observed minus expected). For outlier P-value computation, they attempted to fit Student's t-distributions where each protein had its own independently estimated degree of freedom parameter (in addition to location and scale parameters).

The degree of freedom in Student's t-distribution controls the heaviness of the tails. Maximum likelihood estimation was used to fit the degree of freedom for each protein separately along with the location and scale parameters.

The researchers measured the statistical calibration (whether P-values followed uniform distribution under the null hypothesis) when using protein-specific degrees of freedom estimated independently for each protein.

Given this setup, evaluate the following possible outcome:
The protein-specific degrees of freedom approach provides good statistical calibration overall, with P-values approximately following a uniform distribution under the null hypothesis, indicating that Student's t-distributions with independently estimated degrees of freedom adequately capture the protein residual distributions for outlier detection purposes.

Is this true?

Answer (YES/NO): NO